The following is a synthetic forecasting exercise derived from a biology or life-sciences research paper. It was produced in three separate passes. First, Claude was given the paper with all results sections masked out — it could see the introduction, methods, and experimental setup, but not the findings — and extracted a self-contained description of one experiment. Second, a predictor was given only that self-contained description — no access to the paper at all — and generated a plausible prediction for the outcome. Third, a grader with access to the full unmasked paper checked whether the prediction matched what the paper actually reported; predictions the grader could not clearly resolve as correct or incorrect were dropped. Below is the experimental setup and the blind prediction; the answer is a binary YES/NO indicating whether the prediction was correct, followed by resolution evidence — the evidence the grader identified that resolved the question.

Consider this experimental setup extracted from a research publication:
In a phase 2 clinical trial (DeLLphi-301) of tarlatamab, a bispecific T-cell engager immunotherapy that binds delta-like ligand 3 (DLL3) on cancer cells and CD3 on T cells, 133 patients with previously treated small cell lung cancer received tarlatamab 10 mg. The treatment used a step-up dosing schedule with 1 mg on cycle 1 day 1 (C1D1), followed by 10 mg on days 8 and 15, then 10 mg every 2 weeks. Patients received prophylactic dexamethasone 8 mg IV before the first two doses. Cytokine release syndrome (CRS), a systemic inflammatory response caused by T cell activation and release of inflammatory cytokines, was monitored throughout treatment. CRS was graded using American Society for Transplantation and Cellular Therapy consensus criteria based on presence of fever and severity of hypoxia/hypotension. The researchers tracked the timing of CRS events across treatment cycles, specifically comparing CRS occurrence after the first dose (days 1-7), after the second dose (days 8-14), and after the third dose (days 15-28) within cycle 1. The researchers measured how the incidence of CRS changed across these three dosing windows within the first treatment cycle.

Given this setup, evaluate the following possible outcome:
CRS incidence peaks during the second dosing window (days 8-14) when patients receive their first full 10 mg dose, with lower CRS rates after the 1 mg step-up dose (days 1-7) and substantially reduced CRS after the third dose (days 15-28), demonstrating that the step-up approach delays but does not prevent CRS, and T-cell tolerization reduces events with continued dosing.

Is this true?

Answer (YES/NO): NO